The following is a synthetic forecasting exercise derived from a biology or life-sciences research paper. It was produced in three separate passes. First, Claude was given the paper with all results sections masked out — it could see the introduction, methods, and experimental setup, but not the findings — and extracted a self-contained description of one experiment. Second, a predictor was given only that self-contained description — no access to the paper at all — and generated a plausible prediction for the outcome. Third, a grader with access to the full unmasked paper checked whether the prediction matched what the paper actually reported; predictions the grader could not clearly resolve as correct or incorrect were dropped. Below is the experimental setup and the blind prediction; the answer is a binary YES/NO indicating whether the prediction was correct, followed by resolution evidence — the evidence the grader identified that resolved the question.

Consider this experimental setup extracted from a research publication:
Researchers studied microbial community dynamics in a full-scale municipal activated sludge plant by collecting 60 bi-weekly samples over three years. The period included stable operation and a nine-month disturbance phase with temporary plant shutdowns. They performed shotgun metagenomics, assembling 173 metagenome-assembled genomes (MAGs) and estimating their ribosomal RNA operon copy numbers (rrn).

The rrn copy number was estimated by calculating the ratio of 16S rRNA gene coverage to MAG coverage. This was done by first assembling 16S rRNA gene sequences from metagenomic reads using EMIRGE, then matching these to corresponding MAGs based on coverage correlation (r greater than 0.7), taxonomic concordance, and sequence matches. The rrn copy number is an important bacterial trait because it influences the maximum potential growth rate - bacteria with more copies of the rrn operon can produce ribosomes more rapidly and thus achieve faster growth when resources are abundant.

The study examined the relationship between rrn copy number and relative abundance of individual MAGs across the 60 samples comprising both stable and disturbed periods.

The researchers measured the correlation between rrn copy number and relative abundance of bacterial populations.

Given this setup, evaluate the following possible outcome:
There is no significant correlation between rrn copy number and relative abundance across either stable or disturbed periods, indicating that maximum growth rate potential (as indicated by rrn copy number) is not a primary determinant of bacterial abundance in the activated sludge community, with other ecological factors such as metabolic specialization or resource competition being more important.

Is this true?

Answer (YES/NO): NO